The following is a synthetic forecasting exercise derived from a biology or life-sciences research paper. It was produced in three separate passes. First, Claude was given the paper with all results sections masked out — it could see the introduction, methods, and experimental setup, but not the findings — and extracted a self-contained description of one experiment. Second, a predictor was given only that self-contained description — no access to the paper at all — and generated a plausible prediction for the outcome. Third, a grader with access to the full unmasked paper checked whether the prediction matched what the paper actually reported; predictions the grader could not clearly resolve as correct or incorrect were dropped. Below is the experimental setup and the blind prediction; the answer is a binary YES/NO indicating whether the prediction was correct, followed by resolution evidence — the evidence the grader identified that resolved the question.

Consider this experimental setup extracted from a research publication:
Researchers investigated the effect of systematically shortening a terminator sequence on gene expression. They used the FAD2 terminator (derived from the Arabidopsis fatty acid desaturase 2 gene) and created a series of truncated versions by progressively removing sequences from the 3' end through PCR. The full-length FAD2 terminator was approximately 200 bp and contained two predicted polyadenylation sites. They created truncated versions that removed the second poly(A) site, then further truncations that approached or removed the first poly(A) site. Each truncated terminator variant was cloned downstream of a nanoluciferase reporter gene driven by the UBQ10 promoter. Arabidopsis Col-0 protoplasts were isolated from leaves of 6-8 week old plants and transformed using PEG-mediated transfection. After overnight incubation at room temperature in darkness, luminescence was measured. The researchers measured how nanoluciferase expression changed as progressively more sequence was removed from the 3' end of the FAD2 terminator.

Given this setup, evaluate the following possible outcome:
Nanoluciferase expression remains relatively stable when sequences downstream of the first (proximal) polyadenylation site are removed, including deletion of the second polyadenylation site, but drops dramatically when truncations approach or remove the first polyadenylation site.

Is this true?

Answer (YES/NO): YES